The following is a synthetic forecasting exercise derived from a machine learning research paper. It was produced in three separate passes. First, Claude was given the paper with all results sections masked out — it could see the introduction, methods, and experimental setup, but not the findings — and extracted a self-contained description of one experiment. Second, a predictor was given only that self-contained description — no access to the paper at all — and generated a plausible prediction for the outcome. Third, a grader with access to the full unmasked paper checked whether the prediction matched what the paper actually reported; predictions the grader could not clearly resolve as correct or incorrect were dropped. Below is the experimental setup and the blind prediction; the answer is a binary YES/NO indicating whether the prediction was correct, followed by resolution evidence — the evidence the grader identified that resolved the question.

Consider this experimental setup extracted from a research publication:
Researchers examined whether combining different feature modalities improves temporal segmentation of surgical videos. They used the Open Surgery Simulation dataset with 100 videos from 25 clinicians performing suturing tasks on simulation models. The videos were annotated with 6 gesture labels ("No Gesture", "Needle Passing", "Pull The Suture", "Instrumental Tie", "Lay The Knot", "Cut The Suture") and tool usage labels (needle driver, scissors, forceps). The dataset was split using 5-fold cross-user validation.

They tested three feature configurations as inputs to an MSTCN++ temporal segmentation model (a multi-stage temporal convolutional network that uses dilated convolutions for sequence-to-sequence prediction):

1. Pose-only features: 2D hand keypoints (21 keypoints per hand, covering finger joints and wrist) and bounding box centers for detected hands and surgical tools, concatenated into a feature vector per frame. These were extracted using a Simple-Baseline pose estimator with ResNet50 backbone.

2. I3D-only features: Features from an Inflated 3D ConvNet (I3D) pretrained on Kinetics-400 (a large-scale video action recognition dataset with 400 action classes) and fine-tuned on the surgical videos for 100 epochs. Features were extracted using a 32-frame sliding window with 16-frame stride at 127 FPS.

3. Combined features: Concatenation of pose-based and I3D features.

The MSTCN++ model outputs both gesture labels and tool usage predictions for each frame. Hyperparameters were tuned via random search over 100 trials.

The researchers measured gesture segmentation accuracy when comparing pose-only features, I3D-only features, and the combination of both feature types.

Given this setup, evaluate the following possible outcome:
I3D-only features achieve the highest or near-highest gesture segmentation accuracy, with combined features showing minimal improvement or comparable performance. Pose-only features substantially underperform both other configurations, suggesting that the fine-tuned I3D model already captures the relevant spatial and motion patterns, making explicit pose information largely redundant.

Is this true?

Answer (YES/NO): YES